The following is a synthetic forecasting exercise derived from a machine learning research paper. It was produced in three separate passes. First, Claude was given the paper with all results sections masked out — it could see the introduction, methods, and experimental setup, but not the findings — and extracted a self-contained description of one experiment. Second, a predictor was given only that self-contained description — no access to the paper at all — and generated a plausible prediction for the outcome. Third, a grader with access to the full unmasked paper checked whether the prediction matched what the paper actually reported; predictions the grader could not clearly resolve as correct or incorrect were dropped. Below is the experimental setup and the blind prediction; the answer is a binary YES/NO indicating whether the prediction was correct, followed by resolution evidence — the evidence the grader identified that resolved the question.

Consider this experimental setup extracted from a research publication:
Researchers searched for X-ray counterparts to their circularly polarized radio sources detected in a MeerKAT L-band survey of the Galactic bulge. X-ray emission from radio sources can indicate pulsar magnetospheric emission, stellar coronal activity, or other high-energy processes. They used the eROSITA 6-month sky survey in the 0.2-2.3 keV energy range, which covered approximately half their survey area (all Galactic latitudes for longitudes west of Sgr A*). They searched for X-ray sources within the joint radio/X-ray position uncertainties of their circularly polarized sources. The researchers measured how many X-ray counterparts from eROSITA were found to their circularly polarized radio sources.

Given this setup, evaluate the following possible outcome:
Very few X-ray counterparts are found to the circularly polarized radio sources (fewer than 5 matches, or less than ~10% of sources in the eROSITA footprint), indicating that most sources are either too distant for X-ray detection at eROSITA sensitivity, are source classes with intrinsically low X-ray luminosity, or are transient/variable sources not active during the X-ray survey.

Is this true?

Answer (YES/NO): NO